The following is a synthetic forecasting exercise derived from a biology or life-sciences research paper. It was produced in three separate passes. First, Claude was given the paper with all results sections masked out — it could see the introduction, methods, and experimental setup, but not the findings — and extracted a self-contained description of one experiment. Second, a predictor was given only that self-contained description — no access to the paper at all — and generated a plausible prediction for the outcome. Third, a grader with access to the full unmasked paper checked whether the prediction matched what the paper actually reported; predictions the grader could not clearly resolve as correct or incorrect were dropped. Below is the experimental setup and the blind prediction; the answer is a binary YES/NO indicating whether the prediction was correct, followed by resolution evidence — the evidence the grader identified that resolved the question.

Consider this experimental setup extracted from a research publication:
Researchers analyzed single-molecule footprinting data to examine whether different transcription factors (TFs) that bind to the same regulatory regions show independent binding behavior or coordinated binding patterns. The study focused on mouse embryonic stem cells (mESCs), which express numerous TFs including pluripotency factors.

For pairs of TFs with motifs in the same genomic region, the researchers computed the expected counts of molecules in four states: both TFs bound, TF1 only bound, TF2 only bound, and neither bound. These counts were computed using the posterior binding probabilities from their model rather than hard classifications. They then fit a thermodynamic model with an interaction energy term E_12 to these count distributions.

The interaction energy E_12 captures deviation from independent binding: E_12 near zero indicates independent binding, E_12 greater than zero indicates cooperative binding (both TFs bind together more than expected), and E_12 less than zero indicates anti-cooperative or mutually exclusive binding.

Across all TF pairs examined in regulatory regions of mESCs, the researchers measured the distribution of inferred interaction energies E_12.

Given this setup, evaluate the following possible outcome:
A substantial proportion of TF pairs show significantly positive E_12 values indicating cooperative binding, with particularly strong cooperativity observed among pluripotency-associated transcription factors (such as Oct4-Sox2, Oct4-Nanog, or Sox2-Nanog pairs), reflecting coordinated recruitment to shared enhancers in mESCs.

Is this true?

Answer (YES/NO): NO